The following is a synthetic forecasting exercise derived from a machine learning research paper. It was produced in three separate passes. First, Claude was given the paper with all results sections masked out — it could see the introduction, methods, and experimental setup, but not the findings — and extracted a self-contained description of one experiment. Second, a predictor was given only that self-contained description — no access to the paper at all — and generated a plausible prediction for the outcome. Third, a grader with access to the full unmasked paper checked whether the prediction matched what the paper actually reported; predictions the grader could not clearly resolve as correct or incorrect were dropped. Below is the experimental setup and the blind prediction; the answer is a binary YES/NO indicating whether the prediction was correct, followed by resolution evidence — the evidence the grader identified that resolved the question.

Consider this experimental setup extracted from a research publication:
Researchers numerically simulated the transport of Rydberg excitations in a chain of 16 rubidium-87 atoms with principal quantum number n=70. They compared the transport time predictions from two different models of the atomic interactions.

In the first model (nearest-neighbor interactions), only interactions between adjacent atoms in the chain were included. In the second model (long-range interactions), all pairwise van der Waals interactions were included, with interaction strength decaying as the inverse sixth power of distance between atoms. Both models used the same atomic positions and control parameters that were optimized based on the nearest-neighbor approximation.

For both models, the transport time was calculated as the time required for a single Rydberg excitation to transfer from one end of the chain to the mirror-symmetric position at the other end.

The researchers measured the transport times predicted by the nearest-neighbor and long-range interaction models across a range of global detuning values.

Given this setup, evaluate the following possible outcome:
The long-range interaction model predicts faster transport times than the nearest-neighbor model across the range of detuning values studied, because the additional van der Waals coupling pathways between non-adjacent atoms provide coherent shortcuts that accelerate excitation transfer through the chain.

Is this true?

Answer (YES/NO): NO